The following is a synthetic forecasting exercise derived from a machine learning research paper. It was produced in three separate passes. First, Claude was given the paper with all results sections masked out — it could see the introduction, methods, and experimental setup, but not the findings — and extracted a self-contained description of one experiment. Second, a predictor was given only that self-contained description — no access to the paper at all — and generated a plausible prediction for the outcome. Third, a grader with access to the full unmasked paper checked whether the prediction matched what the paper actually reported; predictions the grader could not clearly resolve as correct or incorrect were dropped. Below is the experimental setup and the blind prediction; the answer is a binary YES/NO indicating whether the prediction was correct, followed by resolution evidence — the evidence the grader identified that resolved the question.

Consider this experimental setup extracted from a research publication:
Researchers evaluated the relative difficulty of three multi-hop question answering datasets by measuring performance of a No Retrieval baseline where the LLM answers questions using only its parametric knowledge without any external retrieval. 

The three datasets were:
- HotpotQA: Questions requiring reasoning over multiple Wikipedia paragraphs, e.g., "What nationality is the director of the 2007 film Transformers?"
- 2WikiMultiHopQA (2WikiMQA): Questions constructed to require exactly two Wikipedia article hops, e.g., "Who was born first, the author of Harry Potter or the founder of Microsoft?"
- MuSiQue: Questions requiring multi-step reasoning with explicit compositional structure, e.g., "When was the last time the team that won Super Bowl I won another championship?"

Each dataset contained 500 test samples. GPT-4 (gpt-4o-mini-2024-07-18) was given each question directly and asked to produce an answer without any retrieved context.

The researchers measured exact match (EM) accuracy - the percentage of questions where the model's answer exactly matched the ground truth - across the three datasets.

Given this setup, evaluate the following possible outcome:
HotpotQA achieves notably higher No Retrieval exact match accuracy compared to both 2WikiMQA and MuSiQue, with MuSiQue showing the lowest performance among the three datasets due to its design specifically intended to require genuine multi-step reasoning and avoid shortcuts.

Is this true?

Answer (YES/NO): NO